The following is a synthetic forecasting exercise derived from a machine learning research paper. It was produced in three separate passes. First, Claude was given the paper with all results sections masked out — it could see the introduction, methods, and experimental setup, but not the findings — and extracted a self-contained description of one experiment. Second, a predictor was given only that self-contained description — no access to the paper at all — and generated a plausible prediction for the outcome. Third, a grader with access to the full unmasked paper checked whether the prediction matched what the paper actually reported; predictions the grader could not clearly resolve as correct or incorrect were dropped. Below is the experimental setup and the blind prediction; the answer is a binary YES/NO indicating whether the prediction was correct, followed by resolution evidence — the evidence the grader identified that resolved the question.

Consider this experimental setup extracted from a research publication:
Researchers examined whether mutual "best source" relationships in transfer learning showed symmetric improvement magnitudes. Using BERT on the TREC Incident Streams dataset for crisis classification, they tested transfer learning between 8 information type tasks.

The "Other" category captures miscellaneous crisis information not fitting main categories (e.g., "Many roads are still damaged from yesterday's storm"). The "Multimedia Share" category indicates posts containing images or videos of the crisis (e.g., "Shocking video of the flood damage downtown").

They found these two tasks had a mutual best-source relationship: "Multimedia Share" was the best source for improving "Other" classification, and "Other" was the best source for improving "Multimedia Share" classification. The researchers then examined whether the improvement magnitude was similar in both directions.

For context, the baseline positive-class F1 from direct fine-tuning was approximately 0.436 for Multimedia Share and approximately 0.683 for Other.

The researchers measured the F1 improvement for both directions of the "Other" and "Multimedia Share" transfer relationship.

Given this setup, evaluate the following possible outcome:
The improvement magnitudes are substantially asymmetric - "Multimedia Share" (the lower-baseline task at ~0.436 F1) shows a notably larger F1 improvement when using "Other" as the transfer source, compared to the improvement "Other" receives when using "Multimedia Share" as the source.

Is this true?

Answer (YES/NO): YES